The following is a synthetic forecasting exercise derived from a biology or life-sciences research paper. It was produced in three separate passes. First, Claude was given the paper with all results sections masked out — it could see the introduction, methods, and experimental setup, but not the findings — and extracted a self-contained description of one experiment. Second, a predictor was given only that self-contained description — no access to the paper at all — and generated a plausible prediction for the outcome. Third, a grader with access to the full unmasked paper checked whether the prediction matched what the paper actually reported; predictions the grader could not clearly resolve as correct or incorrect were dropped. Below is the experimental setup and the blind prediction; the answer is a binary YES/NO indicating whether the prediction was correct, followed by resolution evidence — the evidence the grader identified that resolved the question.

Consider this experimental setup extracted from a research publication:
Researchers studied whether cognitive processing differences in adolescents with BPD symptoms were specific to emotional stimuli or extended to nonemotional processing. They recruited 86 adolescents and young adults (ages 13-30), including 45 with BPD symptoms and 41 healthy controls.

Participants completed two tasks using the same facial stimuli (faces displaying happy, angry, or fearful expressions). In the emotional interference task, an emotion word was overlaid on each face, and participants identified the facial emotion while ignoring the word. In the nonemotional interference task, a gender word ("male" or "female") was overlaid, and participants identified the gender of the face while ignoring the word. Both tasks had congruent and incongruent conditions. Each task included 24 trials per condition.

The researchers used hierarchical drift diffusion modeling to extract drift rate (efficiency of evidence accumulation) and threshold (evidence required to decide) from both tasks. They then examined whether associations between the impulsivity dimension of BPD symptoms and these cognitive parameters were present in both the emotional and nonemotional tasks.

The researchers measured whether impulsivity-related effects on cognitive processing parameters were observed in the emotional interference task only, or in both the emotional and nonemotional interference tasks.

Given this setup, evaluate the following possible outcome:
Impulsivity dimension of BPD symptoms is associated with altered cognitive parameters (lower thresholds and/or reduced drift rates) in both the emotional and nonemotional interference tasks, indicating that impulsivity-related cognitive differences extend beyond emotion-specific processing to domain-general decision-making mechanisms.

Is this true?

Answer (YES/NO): YES